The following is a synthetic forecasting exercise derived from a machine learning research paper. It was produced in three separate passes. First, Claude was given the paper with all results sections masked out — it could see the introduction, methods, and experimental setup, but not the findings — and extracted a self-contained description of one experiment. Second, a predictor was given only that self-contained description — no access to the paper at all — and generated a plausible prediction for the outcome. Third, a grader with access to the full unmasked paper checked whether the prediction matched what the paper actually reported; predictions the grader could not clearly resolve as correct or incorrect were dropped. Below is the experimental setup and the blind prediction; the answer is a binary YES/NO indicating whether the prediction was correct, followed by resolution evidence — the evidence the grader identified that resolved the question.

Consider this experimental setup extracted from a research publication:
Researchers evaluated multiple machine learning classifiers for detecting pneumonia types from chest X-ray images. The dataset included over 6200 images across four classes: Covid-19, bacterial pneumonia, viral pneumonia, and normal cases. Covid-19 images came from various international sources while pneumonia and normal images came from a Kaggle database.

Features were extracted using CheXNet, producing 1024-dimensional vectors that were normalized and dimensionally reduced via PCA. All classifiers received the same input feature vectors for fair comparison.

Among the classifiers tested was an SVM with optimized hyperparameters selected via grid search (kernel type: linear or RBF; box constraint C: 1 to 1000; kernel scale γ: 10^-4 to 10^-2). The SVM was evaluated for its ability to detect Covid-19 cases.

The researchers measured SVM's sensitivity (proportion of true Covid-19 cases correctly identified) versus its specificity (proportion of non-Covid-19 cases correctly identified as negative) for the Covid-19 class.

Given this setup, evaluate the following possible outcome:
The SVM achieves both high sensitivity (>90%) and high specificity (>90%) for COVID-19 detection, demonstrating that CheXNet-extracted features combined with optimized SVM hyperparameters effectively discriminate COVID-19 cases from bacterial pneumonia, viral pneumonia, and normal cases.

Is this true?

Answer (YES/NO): YES